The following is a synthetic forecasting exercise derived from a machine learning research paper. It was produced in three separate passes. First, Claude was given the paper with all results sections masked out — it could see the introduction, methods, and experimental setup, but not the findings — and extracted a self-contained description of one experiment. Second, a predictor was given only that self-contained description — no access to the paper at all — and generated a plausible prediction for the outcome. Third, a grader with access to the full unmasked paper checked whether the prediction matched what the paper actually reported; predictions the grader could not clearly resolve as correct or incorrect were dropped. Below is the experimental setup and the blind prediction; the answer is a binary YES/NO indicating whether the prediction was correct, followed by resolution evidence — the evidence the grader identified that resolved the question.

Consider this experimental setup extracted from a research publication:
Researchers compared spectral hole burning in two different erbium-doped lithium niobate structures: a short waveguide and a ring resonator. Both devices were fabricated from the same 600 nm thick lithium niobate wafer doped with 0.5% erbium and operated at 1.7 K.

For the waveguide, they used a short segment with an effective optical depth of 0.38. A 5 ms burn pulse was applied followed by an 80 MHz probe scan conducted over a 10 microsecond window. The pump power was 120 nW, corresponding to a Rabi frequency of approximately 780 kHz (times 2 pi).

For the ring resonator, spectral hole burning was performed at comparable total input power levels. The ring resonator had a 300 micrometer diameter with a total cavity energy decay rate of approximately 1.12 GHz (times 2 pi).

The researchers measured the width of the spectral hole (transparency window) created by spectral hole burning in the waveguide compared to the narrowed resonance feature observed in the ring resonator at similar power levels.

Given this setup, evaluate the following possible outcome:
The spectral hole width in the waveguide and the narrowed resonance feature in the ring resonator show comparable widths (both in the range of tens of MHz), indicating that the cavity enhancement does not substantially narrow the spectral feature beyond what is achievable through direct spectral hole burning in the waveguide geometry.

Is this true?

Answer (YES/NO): NO